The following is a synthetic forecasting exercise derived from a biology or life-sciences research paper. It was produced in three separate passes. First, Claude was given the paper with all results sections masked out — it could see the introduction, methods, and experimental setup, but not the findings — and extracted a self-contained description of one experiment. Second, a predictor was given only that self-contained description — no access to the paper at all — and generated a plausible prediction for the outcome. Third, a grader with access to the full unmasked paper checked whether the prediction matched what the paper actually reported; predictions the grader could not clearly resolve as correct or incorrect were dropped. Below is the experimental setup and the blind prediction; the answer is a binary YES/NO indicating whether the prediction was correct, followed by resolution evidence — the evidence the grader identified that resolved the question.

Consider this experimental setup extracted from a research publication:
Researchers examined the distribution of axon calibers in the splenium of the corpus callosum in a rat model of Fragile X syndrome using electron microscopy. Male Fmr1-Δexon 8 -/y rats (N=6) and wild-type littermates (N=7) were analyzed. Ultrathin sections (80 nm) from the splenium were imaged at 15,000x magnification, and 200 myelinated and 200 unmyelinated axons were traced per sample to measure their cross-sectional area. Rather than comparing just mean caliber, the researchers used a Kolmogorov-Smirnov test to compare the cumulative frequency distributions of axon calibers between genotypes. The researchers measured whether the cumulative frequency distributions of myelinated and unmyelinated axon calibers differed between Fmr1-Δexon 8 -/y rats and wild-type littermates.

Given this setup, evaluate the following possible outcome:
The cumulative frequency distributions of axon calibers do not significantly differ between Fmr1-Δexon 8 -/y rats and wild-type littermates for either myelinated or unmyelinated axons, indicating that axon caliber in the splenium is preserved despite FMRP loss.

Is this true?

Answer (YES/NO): NO